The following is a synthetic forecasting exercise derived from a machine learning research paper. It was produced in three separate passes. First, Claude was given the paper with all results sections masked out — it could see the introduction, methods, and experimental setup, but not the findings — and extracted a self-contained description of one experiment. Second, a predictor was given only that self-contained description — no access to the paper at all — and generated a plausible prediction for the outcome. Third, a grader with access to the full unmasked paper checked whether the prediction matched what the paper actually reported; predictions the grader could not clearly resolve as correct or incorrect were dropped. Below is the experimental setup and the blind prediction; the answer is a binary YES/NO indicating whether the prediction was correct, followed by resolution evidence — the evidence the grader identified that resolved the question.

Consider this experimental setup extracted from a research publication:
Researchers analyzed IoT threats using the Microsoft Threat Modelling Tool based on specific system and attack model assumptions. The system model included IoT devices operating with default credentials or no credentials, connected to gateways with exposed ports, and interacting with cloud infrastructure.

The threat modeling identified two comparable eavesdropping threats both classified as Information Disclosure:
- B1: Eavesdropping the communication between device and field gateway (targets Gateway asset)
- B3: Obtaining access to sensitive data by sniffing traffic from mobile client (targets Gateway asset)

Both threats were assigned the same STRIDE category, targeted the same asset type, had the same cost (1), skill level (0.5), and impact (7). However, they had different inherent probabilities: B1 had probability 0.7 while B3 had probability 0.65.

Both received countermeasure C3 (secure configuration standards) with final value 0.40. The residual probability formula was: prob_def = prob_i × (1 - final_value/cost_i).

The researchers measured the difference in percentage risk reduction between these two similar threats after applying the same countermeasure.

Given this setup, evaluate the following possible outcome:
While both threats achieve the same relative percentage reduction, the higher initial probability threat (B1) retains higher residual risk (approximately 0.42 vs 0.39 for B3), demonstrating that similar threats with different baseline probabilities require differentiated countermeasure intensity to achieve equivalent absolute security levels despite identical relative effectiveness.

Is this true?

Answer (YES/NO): NO